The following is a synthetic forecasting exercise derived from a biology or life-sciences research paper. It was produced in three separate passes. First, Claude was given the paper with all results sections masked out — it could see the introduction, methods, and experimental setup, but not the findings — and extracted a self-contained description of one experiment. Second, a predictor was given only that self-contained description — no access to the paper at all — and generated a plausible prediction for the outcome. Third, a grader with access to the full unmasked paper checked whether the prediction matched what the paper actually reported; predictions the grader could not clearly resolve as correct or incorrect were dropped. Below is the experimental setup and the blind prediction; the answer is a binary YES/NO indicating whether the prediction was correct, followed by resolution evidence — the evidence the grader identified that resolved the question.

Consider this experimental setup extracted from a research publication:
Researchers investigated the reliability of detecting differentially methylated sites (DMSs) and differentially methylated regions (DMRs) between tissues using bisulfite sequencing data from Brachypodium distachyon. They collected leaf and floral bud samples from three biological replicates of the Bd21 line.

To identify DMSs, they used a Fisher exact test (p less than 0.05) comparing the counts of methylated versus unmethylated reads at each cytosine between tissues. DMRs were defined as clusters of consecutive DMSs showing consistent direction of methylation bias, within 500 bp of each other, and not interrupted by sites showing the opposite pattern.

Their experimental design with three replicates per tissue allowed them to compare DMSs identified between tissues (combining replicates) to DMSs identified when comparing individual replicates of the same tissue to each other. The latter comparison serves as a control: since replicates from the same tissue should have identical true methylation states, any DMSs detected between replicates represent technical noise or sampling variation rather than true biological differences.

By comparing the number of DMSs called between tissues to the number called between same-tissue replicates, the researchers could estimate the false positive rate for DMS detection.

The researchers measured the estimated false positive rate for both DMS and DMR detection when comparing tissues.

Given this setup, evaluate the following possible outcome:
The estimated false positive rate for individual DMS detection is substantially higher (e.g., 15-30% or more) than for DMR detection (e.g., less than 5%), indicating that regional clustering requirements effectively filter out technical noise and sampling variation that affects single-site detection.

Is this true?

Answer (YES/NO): NO